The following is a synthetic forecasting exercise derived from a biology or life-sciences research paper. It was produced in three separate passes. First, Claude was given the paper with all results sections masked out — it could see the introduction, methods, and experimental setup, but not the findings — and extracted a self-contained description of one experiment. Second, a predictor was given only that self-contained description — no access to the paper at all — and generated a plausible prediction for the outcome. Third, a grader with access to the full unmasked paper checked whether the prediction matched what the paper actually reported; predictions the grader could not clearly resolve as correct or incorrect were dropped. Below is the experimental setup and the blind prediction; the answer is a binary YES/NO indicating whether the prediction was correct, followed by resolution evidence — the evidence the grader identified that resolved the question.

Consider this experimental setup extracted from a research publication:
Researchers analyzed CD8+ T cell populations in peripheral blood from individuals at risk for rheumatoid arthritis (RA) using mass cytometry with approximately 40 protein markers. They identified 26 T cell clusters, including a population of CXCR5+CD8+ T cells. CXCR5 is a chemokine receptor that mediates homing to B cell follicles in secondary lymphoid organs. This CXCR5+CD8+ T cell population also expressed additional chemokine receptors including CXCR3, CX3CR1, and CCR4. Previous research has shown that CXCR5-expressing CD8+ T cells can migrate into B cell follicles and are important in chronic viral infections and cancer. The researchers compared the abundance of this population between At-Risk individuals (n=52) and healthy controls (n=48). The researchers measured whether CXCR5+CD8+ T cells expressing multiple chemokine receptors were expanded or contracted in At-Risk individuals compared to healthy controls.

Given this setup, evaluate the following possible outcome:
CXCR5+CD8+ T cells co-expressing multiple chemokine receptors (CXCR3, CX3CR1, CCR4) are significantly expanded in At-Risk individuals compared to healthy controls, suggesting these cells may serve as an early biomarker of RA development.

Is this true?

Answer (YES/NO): YES